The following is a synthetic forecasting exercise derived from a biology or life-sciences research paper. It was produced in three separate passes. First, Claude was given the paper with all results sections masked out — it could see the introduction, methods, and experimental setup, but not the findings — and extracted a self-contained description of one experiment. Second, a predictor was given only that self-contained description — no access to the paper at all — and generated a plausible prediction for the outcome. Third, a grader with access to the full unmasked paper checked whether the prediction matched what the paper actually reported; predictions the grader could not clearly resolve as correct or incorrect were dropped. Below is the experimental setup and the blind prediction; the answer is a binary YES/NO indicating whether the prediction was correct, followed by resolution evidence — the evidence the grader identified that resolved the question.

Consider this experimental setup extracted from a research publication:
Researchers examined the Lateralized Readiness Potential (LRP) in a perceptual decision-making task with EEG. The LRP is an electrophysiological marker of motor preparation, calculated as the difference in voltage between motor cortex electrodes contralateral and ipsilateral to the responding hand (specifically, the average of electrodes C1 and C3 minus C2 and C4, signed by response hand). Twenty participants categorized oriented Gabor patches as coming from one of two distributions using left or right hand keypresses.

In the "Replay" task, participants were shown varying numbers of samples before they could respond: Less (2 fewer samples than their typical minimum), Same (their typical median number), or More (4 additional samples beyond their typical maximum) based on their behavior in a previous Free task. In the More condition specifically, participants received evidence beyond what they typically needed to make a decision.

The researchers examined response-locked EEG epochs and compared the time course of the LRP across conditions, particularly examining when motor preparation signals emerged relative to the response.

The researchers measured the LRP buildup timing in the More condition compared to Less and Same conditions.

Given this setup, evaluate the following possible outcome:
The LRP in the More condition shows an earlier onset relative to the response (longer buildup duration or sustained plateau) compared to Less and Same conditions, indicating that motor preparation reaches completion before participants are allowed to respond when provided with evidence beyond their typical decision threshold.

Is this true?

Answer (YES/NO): NO